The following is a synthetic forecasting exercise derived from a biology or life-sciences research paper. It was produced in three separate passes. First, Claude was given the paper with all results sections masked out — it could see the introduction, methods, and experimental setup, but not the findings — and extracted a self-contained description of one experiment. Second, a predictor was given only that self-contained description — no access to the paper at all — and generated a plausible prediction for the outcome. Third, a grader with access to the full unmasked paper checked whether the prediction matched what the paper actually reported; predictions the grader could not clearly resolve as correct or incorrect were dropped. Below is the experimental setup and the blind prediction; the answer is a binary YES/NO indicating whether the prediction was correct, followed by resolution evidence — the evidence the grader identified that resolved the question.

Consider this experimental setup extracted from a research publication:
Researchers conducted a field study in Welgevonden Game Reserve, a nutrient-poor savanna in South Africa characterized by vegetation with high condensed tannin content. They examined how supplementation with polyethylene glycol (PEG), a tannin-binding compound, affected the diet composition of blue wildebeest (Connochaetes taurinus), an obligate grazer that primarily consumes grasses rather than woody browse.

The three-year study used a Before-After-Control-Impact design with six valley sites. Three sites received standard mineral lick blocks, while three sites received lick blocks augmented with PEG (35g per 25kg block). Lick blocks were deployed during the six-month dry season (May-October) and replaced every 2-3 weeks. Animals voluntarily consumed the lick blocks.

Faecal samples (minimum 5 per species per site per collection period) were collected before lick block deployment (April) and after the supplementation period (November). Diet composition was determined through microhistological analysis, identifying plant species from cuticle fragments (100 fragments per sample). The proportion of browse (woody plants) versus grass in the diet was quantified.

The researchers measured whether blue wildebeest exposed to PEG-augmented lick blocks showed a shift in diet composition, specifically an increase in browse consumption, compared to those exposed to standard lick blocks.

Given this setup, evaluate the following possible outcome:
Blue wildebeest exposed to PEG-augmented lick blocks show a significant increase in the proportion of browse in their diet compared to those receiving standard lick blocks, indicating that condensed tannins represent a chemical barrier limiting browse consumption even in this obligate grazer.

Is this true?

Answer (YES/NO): NO